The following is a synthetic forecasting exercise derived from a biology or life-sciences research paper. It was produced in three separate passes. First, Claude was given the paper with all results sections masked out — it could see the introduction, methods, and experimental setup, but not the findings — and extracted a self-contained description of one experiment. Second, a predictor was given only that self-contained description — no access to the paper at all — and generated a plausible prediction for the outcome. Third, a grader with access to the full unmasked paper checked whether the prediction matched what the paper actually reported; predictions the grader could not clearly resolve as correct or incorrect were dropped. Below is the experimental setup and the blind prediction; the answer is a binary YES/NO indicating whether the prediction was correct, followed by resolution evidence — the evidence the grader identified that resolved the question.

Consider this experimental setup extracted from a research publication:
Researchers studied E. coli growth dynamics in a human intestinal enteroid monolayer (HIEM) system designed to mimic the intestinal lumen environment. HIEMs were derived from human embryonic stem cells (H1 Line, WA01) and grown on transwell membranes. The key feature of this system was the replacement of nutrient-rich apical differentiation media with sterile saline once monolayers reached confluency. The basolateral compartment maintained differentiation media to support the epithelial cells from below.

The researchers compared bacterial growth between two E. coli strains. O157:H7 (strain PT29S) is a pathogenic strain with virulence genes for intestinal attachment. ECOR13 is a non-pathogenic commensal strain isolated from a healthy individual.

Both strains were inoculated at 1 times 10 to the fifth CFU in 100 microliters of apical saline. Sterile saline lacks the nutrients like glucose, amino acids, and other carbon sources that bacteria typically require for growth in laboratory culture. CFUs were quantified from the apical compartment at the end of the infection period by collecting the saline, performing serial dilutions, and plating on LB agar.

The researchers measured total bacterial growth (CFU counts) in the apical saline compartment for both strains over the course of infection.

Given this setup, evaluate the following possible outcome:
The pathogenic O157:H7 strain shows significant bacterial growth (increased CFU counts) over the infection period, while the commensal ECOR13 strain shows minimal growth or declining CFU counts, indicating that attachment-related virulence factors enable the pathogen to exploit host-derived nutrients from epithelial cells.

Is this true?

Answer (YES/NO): NO